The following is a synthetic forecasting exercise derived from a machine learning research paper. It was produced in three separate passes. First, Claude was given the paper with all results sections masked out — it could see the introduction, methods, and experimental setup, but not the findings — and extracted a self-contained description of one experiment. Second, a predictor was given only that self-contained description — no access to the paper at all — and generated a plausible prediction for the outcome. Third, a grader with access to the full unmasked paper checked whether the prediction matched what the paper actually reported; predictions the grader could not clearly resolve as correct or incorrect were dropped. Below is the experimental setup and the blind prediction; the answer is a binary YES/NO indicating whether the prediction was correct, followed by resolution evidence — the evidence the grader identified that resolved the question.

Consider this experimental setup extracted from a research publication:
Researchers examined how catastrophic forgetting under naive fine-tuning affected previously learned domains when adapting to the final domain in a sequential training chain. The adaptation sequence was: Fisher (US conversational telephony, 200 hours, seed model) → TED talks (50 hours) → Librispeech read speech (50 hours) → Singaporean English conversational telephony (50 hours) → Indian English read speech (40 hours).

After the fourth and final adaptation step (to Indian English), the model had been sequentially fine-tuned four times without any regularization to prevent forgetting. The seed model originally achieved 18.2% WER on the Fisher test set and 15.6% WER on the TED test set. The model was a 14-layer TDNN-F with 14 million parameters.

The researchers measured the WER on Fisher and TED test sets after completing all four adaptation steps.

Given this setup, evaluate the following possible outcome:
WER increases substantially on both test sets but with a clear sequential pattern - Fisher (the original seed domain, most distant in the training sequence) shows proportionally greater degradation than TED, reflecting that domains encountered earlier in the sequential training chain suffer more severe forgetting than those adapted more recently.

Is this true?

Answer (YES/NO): YES